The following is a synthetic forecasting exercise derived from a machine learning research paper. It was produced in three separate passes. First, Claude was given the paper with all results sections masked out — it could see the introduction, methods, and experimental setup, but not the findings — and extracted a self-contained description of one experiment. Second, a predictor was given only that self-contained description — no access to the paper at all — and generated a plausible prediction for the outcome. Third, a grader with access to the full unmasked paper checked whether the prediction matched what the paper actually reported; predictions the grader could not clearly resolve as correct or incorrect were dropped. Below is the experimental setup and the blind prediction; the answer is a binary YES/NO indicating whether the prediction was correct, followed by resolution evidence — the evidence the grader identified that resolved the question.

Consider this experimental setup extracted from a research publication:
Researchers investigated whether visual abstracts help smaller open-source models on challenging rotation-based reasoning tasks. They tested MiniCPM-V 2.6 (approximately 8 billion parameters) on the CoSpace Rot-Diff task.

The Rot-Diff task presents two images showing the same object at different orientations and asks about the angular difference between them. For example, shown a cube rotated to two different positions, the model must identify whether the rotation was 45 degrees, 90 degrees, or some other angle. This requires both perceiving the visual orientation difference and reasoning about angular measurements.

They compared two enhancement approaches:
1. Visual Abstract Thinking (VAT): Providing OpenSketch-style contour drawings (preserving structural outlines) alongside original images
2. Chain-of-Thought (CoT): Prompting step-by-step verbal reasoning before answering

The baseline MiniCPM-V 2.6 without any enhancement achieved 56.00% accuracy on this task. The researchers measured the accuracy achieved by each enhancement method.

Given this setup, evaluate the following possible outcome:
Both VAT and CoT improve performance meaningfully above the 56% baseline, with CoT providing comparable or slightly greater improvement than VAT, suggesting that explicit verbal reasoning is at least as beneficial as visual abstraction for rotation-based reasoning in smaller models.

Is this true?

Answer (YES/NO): NO